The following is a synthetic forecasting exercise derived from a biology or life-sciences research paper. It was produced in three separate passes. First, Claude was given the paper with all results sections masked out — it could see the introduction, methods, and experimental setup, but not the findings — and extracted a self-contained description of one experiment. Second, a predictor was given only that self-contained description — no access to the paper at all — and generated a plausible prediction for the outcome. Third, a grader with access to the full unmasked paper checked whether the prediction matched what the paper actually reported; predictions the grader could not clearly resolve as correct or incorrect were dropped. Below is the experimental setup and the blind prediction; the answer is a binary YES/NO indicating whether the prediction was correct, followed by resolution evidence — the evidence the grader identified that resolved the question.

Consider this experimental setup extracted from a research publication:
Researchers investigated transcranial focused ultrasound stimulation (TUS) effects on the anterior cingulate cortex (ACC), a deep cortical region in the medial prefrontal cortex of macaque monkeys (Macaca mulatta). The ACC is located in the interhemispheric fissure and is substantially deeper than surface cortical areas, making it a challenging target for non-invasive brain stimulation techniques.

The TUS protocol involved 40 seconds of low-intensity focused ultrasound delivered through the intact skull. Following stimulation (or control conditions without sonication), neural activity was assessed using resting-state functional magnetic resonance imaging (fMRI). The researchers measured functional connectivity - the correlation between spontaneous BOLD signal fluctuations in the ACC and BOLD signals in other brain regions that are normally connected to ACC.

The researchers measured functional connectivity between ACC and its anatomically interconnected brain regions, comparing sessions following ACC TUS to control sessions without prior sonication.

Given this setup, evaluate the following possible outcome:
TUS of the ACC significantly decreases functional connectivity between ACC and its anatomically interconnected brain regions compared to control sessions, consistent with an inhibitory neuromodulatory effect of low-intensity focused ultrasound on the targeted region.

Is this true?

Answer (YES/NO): YES